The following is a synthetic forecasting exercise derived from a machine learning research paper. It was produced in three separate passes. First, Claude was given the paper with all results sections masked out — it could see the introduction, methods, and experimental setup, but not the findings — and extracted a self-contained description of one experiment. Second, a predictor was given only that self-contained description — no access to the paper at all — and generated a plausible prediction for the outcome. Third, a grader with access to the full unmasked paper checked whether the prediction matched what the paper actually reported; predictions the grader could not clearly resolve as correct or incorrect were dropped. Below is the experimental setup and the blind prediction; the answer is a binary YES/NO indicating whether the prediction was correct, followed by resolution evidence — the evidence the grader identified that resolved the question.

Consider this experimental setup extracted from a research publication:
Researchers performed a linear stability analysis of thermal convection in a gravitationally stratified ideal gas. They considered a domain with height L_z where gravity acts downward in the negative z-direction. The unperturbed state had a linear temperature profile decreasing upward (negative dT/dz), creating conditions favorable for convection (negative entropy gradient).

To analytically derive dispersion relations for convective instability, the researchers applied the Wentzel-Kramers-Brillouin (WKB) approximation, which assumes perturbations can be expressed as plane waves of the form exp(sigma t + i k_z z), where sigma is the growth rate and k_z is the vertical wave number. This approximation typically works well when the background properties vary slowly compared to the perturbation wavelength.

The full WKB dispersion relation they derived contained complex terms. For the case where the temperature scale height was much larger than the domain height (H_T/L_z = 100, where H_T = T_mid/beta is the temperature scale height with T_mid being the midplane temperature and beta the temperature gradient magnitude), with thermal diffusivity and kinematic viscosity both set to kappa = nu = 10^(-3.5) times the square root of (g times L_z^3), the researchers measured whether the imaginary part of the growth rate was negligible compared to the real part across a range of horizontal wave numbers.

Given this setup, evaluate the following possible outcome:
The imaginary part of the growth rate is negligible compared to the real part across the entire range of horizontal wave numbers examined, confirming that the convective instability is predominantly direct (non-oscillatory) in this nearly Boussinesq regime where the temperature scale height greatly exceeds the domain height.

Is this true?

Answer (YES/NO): YES